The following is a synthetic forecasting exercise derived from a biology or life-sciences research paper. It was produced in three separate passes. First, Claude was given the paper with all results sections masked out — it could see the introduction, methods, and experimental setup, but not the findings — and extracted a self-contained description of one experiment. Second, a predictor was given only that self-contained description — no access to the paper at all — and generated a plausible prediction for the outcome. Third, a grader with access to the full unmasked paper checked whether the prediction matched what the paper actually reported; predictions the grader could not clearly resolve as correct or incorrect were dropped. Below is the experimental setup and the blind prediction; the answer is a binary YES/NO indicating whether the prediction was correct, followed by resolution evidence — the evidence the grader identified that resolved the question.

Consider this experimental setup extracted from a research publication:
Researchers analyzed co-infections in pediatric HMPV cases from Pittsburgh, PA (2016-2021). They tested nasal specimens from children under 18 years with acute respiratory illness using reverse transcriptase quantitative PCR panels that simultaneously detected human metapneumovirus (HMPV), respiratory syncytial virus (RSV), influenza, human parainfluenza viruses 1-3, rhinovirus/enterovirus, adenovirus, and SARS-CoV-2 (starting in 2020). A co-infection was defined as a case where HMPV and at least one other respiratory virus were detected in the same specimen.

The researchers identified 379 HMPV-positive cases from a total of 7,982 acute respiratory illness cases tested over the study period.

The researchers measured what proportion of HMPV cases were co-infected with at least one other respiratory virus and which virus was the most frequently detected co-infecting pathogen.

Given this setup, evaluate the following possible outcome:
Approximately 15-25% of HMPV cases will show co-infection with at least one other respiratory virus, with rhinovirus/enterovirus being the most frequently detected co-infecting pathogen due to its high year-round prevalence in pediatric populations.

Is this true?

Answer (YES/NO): NO